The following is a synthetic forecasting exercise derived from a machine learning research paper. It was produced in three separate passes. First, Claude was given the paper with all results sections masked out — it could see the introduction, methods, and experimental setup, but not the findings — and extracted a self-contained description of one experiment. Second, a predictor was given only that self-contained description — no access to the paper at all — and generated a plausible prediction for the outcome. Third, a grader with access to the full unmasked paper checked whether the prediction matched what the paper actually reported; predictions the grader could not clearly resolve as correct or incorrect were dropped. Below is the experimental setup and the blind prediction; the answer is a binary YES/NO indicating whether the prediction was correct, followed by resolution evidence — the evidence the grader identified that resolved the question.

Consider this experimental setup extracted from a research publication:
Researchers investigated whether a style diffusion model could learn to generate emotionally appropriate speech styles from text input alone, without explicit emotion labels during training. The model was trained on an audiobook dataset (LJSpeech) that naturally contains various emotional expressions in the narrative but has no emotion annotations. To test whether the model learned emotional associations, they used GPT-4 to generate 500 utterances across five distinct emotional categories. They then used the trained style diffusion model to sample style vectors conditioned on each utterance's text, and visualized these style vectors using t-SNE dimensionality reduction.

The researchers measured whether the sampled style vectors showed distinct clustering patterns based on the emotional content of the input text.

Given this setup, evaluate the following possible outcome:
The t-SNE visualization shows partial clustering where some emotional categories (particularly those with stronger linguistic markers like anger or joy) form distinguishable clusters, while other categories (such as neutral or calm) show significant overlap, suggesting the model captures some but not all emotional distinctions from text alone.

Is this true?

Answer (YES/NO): NO